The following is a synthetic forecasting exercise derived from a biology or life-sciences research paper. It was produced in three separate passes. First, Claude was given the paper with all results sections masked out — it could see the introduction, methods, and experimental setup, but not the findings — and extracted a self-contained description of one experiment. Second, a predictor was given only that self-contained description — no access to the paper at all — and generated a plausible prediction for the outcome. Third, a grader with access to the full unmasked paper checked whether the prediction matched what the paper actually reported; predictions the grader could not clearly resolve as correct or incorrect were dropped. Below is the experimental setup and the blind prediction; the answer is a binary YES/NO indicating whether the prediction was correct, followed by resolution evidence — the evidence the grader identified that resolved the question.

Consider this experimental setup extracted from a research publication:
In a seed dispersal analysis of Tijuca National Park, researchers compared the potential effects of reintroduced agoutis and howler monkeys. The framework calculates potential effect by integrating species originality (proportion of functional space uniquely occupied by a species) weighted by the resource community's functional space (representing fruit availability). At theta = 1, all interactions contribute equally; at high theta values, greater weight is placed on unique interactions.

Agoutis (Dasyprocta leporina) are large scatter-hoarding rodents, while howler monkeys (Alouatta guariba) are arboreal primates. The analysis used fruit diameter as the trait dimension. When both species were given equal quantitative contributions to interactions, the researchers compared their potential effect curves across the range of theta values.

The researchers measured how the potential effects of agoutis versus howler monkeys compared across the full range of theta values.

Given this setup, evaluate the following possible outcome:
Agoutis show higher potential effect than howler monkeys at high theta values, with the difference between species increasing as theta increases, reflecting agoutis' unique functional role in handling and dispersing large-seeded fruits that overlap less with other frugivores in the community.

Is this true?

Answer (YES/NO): YES